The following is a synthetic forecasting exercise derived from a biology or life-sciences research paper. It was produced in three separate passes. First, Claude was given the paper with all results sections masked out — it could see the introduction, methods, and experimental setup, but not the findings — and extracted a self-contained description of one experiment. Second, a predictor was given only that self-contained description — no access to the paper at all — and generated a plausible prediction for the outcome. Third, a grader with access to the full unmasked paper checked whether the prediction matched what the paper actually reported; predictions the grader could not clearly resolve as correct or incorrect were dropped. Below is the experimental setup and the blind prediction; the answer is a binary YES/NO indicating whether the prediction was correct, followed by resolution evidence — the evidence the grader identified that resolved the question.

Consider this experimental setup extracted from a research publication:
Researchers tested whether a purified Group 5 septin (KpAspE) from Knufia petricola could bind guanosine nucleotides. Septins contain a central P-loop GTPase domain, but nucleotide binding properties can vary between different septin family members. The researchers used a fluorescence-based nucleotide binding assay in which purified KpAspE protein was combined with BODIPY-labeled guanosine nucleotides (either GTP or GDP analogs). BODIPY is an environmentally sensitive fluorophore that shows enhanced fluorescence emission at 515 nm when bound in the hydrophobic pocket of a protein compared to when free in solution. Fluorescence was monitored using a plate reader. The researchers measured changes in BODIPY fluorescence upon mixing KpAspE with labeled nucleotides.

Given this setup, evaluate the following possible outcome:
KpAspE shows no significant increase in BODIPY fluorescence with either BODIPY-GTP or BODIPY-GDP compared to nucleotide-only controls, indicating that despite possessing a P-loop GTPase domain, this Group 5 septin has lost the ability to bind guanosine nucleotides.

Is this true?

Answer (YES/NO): NO